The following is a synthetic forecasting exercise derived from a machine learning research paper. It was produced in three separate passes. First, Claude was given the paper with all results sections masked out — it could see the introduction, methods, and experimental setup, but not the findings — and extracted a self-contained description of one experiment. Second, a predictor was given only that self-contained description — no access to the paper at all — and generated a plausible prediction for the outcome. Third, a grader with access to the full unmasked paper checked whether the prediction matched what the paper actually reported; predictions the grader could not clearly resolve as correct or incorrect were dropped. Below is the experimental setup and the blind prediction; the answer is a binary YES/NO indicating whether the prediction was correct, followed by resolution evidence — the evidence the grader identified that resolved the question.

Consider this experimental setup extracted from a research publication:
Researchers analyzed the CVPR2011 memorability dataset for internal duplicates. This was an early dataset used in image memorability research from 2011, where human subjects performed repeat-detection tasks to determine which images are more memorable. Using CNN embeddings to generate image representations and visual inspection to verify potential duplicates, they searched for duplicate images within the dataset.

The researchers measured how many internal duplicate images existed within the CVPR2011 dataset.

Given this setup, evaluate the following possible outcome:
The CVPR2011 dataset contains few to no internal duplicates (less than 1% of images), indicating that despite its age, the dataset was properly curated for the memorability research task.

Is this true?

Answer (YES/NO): YES